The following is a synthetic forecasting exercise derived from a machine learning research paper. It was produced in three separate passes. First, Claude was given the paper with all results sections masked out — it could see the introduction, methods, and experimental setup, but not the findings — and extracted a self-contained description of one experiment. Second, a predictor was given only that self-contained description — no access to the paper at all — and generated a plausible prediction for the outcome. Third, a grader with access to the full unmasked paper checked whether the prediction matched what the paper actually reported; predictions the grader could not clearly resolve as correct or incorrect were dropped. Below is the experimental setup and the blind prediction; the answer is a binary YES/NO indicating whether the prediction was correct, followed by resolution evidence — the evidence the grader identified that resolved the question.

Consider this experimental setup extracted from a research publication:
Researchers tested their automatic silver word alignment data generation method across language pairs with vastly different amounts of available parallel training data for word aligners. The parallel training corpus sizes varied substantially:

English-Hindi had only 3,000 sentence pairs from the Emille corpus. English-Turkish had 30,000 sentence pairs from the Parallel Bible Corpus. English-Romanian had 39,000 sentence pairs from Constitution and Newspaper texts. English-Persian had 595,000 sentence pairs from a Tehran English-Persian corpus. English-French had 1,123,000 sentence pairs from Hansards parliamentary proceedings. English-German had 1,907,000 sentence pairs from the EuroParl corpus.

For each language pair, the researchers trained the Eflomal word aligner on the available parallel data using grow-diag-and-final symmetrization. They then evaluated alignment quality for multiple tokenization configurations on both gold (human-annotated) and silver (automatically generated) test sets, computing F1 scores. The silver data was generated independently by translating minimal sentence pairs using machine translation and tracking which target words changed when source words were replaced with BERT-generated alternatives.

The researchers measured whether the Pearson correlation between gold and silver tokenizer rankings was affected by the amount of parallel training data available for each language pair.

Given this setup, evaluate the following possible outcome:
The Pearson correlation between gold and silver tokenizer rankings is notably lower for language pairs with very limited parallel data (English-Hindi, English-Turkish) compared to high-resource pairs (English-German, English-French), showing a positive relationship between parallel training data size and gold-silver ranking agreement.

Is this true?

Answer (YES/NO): NO